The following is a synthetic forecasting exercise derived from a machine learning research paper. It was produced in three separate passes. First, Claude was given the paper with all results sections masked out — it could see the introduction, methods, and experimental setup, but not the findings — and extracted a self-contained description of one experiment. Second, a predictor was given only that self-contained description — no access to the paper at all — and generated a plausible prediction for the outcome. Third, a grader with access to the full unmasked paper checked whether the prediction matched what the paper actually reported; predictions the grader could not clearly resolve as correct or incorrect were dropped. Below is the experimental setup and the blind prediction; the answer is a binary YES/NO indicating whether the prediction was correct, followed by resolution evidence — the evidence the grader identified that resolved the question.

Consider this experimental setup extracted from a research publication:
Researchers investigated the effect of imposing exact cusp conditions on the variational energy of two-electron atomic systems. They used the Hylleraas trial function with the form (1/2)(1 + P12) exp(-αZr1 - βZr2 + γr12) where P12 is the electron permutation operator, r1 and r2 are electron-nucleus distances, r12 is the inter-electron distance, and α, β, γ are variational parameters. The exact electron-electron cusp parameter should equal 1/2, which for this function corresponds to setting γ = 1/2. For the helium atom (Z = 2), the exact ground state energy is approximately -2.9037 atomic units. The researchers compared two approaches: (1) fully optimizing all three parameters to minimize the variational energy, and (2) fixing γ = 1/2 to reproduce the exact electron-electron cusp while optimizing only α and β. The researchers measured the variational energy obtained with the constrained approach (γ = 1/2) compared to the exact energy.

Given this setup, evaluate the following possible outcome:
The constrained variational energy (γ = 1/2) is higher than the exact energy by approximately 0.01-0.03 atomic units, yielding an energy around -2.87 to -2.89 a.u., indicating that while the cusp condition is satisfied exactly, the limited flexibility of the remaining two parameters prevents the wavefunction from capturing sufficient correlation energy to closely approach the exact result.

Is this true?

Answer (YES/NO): NO